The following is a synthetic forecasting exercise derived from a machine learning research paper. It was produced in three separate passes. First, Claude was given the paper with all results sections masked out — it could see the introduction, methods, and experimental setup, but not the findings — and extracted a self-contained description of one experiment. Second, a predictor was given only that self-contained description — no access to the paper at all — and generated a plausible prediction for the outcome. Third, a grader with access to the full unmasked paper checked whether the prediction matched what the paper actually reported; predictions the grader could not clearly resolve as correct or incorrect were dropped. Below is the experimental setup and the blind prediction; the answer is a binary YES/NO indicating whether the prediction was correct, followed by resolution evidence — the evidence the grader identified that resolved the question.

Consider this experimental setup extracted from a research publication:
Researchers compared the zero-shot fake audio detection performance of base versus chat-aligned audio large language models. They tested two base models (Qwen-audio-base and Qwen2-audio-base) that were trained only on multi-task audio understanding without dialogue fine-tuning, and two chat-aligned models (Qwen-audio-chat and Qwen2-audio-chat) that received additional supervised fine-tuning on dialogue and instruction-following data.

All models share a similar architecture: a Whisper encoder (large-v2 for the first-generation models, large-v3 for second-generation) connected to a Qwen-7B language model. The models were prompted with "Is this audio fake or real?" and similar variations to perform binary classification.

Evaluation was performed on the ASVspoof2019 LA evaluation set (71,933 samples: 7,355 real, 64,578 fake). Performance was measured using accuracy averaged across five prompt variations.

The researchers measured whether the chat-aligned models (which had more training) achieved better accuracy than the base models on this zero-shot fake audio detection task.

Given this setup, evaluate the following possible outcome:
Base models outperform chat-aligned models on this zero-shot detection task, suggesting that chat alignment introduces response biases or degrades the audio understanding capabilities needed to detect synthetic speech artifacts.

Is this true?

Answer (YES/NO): YES